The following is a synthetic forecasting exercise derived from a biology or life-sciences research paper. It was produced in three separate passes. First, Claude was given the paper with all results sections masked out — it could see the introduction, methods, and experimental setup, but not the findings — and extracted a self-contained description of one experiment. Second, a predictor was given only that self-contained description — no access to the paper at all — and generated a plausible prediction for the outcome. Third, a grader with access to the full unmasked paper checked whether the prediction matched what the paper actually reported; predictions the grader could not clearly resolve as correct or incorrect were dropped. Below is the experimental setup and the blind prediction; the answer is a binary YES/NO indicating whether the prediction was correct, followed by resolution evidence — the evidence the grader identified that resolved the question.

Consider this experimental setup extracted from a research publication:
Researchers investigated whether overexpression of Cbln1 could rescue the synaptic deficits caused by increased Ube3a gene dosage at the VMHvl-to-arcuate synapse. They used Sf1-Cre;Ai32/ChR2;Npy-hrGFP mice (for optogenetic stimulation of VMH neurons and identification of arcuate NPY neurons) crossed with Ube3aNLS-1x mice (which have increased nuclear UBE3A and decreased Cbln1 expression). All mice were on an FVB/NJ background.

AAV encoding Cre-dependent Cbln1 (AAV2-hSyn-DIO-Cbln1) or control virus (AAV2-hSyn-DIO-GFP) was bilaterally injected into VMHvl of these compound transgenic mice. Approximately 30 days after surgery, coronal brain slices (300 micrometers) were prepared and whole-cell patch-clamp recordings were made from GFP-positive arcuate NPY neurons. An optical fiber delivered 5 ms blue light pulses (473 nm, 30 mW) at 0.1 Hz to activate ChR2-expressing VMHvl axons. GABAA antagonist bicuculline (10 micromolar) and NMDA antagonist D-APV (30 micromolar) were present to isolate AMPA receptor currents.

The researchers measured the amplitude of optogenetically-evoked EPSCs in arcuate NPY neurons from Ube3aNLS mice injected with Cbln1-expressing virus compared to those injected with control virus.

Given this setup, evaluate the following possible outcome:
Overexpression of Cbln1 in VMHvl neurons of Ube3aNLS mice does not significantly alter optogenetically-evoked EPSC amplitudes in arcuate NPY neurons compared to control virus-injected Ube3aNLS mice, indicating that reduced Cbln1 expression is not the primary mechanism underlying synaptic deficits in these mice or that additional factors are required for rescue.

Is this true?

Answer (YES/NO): NO